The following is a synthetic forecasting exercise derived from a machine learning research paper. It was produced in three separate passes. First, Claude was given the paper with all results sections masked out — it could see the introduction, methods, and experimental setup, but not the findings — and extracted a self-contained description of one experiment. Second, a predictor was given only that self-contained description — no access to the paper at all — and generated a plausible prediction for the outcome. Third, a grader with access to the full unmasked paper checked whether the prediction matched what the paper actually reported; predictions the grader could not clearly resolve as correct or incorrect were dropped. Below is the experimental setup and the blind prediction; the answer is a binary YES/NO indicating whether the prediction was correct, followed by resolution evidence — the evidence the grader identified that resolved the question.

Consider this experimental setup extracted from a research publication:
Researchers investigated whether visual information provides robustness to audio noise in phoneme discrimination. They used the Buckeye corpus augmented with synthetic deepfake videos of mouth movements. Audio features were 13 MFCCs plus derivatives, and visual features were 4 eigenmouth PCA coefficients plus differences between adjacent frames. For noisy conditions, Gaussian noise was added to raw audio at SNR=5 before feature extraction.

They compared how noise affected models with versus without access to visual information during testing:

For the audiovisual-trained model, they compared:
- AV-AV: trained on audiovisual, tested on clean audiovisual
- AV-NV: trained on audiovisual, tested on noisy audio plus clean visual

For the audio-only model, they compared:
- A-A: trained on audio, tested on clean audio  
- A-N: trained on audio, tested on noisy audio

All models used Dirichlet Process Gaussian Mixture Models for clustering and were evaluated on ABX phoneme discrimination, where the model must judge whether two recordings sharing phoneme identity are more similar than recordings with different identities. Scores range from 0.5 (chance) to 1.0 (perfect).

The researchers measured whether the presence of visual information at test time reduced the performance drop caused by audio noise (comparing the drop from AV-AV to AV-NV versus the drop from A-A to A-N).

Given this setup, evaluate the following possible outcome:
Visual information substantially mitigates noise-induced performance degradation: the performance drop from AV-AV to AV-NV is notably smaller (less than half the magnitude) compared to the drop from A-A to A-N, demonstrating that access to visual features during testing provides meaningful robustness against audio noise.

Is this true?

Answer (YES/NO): YES